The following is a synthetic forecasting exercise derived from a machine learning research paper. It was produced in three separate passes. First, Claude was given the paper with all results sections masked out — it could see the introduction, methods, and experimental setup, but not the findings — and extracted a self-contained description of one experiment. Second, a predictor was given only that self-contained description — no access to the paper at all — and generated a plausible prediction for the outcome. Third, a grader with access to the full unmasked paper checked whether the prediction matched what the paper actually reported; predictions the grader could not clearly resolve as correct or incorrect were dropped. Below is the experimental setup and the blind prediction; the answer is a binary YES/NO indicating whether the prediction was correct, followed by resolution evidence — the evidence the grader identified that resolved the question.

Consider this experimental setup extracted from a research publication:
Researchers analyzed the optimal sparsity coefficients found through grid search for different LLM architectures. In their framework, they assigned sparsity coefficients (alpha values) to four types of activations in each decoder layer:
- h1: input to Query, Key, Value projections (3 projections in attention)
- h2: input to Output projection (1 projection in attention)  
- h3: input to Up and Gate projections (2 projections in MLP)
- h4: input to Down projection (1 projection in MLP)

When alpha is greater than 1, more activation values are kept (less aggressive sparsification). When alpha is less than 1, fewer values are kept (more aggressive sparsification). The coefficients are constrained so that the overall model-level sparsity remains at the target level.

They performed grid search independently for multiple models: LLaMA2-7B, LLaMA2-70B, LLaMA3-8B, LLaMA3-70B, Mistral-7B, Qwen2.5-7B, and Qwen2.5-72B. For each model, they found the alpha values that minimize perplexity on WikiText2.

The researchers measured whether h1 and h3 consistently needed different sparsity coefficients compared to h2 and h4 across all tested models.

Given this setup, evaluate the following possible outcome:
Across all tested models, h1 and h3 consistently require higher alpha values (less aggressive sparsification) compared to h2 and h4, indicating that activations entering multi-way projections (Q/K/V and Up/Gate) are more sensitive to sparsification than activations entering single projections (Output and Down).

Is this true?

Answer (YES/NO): NO